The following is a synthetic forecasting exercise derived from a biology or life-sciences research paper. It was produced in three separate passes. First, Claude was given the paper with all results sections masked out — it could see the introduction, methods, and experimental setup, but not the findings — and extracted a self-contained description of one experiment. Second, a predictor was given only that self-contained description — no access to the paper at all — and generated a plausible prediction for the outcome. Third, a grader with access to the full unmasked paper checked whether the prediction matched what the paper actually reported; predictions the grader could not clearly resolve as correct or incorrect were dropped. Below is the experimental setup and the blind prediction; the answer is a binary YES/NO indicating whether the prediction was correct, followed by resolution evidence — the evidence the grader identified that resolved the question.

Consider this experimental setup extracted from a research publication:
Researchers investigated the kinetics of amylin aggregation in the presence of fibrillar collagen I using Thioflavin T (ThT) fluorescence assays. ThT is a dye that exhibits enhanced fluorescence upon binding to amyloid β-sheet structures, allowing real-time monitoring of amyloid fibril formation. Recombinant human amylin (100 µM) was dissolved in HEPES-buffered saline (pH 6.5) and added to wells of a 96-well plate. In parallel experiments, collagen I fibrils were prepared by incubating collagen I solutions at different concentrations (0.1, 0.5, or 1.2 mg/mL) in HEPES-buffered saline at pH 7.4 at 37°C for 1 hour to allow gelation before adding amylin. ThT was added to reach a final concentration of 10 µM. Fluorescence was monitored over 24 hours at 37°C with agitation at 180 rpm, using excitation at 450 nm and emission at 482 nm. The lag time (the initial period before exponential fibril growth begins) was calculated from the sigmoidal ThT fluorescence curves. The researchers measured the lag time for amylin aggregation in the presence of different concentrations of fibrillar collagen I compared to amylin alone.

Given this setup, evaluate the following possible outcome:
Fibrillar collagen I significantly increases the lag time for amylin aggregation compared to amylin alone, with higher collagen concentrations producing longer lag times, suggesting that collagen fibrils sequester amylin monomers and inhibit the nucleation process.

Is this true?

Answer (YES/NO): NO